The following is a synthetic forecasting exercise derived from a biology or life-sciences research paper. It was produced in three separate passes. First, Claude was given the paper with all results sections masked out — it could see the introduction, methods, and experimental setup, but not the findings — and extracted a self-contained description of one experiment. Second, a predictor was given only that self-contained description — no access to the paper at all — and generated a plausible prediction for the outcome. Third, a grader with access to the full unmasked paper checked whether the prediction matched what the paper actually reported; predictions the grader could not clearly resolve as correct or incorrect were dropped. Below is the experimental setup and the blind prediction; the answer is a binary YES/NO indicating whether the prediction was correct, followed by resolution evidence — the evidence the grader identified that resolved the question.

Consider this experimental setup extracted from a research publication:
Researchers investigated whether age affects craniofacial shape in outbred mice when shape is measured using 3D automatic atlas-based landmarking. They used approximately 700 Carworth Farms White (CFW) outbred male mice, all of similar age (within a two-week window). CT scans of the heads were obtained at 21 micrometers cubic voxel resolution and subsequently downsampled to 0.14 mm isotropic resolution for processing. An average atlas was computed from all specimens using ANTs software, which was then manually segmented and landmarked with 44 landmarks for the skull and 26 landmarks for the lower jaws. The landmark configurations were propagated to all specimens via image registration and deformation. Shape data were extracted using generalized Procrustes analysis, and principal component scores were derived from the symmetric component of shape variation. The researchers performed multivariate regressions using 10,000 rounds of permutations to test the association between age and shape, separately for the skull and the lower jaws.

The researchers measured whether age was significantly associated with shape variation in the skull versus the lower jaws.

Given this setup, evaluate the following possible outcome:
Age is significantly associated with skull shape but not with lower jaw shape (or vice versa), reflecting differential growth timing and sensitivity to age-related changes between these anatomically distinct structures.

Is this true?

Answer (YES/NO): YES